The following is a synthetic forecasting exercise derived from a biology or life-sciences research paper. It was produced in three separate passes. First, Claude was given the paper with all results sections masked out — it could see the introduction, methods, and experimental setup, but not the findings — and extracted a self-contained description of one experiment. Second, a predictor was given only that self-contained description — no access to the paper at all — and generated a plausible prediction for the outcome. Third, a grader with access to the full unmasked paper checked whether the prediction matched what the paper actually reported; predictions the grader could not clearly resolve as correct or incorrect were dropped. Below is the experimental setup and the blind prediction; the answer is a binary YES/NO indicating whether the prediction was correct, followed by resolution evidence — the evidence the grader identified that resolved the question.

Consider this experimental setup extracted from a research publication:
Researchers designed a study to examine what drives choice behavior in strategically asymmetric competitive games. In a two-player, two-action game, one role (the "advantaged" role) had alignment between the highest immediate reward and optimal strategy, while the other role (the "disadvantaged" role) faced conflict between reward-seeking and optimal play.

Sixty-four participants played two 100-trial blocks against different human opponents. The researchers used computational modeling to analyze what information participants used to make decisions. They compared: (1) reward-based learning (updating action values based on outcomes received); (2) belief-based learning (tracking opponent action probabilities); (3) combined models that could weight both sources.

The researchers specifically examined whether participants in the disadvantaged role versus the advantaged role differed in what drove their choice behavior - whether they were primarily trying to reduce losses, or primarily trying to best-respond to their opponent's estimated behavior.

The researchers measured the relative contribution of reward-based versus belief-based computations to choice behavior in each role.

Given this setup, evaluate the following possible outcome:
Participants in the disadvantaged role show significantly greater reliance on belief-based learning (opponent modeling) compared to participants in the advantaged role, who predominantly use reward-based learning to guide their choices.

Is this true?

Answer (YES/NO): NO